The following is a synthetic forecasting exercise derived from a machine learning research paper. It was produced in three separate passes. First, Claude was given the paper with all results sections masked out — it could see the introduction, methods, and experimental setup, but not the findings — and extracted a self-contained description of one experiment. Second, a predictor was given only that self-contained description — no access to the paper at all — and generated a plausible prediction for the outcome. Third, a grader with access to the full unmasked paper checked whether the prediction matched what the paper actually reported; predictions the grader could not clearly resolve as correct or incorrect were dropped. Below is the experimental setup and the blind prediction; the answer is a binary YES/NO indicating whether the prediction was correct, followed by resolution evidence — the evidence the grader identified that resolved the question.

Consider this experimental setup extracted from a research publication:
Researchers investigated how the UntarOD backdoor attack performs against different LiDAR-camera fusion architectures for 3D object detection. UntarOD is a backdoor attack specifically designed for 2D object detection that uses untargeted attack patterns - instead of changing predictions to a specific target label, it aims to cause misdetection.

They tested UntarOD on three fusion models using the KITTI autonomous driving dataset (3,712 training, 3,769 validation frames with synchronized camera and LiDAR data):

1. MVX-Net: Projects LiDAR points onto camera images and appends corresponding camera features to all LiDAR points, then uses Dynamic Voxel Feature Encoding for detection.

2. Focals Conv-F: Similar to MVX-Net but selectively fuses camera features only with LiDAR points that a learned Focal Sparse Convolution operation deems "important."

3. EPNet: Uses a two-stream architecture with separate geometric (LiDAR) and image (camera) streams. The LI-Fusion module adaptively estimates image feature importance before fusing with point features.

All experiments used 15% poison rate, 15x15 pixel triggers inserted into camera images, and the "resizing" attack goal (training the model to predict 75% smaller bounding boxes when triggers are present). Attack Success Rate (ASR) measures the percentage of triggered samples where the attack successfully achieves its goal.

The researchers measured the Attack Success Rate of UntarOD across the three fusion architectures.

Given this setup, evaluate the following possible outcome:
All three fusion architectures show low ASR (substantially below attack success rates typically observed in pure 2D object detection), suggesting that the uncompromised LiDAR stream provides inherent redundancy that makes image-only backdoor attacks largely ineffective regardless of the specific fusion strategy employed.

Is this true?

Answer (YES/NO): NO